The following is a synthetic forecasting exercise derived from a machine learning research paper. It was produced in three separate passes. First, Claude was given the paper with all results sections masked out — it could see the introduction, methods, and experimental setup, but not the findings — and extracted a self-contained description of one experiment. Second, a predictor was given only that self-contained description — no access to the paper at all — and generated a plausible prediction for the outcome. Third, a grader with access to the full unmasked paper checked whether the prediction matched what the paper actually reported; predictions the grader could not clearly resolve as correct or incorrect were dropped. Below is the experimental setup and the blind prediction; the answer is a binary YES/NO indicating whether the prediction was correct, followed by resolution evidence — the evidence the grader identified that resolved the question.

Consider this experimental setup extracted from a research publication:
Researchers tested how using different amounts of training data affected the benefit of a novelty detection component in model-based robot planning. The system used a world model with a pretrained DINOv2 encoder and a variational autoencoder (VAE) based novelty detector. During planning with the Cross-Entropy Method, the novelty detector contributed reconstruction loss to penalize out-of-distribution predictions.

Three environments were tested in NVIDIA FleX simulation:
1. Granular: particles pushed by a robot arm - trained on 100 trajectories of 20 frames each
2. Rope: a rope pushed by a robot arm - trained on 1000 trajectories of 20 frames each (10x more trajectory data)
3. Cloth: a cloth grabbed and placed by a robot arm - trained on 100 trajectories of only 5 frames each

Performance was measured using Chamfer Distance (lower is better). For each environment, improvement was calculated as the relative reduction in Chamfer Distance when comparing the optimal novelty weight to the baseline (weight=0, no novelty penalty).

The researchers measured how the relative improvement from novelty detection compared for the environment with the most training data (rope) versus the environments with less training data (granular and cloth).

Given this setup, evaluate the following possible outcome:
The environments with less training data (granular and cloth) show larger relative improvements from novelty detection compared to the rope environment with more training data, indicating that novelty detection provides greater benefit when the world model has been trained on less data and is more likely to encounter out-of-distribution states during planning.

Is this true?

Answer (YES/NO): NO